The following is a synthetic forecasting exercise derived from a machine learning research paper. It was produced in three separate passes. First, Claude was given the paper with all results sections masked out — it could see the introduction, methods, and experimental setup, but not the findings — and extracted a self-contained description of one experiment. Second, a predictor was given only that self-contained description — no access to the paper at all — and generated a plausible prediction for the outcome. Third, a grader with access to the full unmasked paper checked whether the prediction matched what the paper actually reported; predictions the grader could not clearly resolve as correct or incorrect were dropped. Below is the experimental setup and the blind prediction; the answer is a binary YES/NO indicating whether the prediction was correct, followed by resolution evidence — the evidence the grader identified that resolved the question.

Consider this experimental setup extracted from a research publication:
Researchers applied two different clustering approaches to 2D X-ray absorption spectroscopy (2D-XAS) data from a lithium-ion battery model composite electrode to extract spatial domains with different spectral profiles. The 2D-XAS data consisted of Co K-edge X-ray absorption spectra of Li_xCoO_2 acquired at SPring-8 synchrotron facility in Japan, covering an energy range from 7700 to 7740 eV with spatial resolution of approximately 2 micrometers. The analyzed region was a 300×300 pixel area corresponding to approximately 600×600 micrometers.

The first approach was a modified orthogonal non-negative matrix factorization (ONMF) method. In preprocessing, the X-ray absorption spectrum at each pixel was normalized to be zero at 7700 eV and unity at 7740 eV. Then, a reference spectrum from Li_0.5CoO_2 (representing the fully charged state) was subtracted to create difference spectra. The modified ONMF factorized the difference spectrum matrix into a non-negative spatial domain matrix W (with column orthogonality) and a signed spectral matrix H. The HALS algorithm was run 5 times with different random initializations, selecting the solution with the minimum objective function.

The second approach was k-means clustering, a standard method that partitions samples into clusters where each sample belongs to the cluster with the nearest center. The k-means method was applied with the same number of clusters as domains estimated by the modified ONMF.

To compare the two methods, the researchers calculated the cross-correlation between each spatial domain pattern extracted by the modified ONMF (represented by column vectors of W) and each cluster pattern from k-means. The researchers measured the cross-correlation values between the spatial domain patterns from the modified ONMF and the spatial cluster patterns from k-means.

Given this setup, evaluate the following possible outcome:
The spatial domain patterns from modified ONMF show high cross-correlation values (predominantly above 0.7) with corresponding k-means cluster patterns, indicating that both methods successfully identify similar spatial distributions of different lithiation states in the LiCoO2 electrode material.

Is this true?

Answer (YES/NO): NO